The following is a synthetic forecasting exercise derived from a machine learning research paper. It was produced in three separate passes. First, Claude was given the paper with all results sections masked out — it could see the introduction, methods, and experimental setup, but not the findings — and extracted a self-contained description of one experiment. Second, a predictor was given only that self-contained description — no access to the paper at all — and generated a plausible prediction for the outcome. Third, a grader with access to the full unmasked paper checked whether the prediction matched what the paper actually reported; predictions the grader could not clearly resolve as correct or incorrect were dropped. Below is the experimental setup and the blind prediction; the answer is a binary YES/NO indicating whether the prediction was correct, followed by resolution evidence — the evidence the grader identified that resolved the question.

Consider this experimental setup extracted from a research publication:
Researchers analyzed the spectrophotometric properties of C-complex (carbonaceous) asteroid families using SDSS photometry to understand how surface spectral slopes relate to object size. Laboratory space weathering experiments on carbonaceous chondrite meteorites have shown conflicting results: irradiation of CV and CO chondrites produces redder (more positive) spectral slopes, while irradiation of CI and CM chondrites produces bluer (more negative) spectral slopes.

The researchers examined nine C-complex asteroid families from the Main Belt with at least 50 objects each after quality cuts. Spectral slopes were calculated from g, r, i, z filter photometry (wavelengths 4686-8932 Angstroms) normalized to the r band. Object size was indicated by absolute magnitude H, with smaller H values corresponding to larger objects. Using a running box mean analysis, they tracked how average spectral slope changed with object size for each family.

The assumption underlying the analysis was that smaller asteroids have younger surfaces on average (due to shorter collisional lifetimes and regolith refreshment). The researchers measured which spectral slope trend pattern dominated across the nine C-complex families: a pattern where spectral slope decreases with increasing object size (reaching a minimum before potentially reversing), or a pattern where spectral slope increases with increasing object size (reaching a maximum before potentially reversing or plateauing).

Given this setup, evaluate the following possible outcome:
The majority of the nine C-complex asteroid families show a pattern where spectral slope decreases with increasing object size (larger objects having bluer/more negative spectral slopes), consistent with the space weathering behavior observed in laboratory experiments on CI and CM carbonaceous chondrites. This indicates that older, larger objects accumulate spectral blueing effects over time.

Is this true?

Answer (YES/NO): NO